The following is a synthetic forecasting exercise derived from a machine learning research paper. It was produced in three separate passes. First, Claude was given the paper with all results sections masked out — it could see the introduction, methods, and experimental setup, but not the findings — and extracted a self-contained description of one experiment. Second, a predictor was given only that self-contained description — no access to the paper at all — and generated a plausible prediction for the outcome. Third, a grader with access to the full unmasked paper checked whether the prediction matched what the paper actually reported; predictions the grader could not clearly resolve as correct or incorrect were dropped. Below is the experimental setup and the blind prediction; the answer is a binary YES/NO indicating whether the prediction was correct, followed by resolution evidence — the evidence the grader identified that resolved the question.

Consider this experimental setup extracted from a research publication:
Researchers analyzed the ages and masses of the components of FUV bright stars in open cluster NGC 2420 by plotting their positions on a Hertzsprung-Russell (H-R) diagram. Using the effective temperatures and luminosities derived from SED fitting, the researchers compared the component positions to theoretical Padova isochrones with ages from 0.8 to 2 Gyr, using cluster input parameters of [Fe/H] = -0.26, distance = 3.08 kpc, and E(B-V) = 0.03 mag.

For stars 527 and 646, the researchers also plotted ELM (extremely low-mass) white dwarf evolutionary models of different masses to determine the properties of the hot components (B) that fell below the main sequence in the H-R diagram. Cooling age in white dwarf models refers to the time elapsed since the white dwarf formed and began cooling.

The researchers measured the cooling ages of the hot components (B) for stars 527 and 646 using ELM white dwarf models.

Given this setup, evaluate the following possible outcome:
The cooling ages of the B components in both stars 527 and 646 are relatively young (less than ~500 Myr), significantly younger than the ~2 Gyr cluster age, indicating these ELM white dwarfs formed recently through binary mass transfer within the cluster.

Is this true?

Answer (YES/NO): YES